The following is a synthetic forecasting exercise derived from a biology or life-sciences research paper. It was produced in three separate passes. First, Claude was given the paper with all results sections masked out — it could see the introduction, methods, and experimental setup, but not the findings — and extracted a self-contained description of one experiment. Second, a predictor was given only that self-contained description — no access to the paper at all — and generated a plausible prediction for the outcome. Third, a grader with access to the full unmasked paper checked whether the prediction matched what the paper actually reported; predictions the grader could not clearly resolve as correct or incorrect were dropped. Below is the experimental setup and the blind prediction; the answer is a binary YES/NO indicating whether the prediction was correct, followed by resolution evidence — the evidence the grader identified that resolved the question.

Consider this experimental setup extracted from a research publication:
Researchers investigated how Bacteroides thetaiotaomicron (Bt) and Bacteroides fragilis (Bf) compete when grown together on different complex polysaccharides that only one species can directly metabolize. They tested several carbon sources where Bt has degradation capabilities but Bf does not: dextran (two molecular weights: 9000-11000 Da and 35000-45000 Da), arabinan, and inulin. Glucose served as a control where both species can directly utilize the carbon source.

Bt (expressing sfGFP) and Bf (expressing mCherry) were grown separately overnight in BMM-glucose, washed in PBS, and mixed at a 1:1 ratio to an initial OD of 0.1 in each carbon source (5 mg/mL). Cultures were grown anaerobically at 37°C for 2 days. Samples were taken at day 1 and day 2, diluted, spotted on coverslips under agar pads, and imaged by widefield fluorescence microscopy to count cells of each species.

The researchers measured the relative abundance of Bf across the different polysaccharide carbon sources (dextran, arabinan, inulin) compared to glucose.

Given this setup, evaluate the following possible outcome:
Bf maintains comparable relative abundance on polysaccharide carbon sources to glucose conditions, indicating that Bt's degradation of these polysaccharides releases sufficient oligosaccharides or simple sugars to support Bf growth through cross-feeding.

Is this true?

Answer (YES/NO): NO